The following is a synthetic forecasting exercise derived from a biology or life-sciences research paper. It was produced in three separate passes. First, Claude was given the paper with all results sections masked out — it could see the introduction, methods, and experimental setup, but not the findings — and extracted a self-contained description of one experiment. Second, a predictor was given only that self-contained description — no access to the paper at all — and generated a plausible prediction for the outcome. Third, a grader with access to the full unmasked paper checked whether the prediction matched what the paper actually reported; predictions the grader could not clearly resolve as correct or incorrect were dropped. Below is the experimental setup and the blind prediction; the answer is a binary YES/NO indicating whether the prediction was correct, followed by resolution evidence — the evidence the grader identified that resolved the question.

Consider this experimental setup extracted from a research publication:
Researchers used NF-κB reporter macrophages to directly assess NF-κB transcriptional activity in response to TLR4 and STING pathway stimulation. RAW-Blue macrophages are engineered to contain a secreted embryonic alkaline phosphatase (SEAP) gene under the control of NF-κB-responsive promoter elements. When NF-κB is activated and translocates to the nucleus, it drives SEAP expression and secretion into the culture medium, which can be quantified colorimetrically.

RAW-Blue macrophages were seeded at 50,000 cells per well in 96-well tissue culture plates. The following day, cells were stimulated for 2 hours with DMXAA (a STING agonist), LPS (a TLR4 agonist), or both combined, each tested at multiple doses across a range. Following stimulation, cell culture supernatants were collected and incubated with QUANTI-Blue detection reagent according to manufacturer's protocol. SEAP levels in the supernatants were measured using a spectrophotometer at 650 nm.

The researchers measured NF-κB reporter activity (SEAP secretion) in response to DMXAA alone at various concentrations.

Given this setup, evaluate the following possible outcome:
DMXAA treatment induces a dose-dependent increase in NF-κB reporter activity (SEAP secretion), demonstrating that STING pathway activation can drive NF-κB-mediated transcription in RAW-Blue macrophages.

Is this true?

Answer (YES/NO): NO